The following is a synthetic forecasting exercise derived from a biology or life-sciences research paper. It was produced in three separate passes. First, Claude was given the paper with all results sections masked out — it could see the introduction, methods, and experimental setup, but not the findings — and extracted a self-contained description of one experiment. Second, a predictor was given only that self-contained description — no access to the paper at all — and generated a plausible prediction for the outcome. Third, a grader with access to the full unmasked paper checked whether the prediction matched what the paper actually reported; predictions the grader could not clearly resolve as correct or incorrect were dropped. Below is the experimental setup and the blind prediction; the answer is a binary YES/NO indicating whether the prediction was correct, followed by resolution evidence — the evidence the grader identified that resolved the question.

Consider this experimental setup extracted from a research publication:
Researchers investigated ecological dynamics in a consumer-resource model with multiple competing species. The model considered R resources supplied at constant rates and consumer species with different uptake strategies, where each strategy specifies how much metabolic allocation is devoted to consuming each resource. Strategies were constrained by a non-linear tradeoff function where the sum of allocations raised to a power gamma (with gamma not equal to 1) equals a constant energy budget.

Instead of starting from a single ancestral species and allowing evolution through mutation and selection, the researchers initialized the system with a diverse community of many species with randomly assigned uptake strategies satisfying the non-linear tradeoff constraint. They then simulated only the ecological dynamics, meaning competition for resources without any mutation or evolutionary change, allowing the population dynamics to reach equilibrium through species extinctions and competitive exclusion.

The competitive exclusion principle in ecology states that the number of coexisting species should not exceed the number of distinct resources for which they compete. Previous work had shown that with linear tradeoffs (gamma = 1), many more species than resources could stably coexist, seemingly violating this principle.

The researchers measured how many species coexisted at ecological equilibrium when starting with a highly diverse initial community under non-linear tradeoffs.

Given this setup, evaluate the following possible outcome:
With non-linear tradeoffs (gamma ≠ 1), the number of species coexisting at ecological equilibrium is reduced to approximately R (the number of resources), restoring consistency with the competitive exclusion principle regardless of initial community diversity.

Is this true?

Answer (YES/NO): NO